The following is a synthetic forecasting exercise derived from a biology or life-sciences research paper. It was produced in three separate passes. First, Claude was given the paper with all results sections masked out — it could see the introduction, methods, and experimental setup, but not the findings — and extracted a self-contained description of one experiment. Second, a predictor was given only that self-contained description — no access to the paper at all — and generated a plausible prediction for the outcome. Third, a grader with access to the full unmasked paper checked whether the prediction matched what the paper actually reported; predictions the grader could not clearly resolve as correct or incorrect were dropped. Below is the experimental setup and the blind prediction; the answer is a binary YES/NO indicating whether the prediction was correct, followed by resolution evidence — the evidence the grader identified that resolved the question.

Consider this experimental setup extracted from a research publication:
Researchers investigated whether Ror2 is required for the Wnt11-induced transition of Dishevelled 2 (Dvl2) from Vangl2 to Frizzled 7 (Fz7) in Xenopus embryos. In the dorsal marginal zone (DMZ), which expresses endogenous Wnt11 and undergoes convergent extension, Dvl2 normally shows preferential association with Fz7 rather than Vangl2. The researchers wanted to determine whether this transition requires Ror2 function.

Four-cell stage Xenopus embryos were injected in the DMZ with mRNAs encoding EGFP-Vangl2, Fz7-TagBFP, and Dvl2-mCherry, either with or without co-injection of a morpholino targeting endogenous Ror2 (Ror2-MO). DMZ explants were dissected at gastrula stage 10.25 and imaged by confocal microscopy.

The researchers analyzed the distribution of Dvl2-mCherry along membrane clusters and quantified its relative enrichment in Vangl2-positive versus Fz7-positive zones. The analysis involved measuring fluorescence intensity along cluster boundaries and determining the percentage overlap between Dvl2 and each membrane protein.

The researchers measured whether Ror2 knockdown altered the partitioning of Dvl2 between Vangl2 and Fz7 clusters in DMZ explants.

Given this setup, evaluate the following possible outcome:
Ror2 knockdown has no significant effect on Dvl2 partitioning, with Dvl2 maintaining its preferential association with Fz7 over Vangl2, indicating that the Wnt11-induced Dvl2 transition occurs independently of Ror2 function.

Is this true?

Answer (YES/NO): NO